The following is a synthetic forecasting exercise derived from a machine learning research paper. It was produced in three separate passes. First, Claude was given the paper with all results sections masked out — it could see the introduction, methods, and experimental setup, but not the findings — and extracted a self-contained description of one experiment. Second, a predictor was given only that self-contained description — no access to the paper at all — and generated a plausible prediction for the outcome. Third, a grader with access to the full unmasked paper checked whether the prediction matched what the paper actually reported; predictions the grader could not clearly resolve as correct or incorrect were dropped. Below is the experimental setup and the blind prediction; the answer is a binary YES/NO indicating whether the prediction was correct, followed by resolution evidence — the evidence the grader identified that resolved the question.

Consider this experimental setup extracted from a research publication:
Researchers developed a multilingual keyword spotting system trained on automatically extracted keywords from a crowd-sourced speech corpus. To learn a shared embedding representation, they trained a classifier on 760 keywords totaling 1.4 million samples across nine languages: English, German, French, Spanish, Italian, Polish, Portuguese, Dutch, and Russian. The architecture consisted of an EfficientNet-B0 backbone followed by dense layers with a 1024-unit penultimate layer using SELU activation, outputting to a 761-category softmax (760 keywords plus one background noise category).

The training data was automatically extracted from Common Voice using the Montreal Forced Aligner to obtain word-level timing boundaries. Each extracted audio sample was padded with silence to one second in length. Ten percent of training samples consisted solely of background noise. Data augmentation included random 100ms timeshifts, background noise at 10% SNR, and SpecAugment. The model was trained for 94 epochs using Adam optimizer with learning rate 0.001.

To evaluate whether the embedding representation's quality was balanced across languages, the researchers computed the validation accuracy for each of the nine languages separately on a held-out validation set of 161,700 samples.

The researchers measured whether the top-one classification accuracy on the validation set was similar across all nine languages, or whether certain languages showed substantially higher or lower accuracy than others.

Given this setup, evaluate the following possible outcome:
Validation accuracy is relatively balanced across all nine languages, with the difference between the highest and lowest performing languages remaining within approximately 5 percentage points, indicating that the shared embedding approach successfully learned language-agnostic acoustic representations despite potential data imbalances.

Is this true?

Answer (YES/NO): NO